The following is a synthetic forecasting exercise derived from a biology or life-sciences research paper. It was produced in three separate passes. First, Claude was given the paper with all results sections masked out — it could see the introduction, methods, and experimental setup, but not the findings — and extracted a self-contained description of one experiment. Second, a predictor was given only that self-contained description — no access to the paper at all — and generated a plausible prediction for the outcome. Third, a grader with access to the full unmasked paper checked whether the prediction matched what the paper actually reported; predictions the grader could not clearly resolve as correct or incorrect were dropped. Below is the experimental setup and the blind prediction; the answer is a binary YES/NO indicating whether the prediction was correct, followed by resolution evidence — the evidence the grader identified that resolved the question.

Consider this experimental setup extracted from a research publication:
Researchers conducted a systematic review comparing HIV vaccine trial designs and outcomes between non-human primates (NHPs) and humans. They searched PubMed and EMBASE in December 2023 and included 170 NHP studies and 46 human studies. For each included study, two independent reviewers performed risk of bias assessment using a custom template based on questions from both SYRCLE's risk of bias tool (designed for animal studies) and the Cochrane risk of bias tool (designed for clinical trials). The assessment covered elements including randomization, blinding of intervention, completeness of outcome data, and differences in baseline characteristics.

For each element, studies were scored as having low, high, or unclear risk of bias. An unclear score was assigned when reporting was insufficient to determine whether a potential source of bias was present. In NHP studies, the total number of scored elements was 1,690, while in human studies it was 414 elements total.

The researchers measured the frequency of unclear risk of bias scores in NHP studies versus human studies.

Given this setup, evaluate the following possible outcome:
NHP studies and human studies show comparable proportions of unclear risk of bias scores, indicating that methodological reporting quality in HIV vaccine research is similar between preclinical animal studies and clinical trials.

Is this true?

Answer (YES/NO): NO